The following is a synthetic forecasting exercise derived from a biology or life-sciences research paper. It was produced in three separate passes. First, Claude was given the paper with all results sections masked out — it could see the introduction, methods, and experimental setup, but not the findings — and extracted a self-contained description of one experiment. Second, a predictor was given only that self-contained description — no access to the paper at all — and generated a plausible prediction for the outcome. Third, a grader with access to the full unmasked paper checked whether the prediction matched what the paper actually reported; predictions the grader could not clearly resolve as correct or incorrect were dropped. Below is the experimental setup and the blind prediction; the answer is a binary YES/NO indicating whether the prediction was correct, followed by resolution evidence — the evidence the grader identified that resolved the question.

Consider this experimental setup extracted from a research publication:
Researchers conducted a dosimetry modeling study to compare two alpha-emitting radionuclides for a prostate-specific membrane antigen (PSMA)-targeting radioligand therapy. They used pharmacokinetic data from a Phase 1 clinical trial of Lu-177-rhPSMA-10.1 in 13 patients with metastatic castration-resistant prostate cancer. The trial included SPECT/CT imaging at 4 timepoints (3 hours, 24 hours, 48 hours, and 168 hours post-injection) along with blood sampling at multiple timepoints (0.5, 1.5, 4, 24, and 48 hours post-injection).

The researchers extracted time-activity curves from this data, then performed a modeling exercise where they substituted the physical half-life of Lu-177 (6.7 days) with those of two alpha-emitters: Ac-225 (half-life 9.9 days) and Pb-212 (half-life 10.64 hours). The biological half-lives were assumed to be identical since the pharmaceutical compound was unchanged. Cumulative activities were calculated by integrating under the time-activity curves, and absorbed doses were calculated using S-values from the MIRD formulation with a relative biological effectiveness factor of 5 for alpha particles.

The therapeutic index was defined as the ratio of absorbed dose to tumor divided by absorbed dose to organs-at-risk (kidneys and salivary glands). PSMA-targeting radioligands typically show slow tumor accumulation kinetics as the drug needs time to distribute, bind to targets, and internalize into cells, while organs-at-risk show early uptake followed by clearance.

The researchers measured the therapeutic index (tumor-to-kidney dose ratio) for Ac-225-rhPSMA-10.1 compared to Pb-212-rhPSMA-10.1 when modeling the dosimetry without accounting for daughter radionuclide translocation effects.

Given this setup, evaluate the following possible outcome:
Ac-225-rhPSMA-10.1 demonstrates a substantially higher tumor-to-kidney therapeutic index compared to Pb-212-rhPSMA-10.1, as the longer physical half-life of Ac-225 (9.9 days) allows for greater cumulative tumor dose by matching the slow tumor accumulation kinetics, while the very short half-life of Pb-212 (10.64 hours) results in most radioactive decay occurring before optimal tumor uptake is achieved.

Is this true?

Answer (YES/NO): YES